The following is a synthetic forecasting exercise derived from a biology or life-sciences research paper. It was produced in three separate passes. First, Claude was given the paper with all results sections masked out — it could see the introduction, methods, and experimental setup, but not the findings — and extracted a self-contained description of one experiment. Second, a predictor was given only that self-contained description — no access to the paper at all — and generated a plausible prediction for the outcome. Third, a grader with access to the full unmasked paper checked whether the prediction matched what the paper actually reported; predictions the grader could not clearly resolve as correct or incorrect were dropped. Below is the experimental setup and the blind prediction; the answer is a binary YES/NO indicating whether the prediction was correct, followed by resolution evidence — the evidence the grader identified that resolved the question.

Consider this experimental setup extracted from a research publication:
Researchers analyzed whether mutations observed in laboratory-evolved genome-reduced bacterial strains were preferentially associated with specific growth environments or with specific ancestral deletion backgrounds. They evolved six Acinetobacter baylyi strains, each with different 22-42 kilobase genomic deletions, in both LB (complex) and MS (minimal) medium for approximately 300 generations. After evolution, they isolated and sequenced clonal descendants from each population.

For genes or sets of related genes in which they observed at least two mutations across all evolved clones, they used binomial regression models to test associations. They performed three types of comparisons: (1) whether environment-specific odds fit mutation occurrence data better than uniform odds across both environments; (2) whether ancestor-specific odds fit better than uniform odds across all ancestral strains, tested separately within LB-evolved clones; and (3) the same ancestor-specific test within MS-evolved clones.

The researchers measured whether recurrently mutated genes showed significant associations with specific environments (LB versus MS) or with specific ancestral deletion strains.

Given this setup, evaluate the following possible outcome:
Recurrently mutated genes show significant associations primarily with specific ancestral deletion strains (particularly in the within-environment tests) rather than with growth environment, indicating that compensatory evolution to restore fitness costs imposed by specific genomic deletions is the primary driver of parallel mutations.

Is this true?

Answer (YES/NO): NO